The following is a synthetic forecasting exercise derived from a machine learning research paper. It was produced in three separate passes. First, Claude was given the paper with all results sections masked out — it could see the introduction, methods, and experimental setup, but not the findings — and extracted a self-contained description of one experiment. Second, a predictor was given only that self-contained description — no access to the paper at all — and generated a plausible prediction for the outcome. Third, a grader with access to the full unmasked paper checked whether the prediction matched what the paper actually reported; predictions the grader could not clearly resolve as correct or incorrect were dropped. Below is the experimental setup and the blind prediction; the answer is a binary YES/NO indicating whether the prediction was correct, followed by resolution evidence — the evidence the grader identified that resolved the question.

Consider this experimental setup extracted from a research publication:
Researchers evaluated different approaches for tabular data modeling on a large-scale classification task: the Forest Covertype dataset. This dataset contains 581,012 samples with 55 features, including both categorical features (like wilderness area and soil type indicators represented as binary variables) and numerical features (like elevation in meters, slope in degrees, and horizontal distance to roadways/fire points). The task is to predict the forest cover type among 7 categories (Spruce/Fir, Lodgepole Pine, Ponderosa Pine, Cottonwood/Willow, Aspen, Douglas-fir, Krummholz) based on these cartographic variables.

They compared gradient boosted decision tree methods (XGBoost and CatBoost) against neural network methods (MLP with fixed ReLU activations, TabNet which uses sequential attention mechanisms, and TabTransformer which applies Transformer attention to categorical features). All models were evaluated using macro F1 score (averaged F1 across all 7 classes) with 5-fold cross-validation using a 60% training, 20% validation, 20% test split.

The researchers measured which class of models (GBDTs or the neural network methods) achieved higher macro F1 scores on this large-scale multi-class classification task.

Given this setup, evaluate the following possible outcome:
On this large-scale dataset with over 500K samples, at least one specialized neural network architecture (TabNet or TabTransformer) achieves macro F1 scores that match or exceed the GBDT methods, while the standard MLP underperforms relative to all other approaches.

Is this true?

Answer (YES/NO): NO